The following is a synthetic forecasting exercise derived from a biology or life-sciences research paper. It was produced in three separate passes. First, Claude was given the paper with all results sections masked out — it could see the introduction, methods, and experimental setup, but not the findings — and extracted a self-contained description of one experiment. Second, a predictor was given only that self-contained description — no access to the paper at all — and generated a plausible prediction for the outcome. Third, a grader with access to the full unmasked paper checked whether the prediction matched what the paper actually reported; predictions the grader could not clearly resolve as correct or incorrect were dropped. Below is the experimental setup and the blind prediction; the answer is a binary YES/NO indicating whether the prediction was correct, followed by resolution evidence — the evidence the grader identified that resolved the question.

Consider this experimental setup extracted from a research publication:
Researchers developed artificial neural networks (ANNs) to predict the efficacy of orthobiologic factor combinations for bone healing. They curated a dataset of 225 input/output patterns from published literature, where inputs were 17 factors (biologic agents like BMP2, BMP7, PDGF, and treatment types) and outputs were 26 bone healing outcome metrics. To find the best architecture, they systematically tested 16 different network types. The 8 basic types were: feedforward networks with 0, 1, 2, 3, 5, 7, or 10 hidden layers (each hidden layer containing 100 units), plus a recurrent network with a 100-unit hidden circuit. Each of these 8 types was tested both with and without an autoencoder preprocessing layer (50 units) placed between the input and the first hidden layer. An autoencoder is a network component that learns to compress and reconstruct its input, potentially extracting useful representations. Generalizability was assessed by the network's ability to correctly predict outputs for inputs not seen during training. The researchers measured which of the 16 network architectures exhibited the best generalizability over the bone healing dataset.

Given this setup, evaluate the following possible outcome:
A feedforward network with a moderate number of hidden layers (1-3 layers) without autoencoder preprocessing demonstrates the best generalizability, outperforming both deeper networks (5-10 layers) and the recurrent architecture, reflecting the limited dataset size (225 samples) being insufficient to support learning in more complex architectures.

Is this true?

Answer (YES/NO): NO